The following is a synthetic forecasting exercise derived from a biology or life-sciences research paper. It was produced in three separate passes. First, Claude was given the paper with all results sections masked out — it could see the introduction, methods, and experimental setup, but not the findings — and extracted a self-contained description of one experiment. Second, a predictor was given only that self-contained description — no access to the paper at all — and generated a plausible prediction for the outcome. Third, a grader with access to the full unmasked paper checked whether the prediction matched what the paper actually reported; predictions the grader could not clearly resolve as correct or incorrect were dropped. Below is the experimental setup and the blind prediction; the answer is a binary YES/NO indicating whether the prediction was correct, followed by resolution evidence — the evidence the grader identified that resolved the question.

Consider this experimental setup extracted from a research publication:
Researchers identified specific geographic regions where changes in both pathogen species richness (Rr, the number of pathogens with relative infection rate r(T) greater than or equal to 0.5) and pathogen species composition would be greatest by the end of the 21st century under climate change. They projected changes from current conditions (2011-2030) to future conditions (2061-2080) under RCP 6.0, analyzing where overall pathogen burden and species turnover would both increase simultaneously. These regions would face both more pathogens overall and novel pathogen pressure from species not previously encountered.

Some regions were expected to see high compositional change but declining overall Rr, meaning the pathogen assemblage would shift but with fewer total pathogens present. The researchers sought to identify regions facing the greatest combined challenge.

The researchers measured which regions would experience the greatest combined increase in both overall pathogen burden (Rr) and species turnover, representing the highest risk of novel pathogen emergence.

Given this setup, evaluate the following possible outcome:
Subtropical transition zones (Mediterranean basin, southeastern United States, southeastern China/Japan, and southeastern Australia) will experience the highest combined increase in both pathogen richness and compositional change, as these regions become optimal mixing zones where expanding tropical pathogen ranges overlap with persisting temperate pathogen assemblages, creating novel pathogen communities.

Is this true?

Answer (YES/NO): NO